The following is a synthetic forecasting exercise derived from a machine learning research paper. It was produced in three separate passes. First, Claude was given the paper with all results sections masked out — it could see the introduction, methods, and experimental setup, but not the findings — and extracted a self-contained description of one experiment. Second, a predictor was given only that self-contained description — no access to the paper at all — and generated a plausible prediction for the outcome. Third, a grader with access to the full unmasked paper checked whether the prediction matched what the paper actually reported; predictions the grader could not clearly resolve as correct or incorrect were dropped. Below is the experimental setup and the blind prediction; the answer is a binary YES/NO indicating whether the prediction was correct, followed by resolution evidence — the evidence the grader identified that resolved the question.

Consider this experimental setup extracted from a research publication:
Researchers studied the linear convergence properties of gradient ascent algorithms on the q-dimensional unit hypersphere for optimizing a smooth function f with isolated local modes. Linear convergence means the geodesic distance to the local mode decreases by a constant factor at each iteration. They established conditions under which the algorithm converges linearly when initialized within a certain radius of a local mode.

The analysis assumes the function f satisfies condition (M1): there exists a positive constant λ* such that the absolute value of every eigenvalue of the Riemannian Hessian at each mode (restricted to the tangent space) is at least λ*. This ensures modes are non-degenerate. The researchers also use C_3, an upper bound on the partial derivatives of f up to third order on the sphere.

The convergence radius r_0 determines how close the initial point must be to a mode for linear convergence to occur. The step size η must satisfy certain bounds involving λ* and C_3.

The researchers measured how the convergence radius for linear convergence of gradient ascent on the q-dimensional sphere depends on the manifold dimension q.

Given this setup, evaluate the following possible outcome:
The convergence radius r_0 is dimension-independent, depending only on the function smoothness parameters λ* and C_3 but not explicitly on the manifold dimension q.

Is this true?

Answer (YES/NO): NO